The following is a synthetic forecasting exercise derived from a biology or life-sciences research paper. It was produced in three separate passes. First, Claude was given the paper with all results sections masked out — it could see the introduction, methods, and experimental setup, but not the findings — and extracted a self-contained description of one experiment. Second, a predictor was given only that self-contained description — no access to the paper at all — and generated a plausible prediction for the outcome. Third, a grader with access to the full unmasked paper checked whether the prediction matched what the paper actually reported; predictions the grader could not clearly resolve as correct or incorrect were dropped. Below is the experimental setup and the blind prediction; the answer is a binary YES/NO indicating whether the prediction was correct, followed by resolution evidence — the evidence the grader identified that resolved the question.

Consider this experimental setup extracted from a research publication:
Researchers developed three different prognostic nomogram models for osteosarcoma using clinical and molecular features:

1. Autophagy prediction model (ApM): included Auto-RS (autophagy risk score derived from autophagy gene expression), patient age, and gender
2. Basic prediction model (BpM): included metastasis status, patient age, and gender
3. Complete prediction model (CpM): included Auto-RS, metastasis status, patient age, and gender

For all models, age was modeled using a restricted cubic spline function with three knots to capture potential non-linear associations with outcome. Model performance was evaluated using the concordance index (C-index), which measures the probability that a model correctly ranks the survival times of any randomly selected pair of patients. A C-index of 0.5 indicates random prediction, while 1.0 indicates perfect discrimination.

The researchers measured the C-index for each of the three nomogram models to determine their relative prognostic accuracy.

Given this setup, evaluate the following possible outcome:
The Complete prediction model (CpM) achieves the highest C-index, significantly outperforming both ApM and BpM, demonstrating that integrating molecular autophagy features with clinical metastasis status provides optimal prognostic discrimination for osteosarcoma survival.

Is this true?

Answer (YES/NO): NO